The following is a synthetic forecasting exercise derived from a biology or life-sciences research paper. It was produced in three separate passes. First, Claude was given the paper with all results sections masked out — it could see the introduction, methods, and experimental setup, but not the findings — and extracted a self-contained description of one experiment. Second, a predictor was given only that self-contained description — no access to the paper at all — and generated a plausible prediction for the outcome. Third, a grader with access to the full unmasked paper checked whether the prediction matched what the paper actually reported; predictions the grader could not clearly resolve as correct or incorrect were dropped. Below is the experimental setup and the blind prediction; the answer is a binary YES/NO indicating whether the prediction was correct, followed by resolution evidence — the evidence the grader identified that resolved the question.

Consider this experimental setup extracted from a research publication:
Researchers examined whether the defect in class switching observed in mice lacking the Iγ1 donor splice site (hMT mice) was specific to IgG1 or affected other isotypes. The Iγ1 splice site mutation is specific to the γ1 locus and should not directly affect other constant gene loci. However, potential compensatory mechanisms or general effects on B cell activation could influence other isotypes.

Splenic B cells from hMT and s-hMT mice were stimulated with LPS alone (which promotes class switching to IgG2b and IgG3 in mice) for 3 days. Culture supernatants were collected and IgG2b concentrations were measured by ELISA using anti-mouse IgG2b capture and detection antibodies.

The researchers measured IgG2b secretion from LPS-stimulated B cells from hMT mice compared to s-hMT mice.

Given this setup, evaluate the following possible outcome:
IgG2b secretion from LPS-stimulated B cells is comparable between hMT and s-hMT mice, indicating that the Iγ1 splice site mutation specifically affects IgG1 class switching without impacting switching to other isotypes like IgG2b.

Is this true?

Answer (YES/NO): YES